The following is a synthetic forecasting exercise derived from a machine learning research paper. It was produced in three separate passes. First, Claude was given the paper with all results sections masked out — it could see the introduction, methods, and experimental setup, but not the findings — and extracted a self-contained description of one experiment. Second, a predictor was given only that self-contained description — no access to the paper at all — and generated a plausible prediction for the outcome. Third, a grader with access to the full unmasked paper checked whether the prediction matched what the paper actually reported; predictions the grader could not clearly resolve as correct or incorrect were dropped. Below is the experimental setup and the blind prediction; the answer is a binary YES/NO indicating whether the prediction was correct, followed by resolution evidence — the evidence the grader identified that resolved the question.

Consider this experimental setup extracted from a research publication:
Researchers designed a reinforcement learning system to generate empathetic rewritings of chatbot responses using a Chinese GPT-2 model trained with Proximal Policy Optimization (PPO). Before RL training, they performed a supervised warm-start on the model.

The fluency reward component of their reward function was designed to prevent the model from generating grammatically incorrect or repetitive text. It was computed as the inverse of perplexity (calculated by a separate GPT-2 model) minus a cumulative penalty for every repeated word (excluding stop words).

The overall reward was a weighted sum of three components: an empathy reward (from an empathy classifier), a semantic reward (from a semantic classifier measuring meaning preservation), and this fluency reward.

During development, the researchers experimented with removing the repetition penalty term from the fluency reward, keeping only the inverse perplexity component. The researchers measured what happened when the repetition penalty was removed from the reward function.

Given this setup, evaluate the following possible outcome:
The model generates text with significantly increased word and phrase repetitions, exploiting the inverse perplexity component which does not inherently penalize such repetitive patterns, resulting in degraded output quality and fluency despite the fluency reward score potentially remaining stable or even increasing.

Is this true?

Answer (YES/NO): NO